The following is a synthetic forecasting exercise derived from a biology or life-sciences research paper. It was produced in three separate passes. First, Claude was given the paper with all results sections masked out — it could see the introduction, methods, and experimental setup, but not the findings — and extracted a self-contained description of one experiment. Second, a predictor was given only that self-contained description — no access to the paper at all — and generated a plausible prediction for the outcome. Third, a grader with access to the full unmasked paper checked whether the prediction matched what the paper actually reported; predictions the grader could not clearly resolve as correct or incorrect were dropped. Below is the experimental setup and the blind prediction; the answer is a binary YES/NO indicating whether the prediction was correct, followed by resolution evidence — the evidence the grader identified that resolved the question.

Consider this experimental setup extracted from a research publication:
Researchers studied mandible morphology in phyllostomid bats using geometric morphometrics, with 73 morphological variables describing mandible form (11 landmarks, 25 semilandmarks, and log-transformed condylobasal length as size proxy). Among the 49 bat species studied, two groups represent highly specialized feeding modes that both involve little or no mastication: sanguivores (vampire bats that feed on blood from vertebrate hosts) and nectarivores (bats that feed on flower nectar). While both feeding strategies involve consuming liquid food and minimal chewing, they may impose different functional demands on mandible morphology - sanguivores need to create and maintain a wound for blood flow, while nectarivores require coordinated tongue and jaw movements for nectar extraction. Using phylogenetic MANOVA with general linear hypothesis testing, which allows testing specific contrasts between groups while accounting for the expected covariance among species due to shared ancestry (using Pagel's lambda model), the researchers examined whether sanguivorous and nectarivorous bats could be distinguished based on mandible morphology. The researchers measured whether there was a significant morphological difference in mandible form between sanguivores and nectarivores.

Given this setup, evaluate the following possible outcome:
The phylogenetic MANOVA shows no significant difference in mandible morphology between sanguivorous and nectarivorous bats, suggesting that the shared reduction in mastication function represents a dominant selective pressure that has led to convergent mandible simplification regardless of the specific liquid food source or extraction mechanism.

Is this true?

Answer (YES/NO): NO